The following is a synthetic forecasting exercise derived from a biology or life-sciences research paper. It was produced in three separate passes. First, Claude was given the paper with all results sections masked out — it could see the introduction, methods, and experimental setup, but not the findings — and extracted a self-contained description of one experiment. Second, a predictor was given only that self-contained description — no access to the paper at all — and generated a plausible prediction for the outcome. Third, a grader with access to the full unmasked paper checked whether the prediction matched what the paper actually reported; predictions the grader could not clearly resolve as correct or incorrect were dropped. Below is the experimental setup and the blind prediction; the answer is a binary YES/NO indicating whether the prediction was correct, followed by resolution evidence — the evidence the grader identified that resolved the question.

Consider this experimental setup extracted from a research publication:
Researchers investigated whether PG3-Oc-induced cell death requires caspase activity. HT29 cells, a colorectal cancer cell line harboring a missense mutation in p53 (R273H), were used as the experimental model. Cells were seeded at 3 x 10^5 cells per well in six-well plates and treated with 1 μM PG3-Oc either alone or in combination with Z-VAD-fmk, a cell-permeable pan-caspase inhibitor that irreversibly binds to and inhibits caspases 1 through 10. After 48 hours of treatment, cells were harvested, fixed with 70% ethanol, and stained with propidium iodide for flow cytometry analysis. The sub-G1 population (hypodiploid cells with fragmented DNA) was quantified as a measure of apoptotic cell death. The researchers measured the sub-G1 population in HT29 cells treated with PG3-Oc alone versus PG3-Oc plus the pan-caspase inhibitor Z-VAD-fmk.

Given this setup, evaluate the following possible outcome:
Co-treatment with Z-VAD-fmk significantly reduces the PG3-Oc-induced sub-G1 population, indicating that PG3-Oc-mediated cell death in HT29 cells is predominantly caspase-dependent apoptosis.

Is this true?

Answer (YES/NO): YES